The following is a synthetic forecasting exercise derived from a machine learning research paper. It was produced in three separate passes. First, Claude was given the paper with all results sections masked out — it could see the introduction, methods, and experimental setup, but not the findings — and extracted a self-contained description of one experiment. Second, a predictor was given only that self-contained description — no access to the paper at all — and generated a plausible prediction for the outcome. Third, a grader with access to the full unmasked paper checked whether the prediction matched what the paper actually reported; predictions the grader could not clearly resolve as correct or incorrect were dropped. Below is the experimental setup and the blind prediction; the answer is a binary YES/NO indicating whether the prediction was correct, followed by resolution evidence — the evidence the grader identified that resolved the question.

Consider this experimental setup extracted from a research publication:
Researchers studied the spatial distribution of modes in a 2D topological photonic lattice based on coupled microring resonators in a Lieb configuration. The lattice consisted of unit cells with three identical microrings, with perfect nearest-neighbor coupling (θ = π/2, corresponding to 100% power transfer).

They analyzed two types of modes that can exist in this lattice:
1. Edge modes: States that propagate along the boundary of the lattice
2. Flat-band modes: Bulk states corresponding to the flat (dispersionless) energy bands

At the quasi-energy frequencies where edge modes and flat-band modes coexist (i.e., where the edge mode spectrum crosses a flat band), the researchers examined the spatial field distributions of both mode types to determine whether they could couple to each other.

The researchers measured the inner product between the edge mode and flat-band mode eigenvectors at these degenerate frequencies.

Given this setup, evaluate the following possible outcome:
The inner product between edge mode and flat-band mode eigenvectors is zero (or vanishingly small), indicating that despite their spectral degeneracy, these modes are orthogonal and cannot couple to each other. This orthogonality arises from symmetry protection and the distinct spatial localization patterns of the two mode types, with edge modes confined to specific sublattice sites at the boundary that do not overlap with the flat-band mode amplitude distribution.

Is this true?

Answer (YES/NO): YES